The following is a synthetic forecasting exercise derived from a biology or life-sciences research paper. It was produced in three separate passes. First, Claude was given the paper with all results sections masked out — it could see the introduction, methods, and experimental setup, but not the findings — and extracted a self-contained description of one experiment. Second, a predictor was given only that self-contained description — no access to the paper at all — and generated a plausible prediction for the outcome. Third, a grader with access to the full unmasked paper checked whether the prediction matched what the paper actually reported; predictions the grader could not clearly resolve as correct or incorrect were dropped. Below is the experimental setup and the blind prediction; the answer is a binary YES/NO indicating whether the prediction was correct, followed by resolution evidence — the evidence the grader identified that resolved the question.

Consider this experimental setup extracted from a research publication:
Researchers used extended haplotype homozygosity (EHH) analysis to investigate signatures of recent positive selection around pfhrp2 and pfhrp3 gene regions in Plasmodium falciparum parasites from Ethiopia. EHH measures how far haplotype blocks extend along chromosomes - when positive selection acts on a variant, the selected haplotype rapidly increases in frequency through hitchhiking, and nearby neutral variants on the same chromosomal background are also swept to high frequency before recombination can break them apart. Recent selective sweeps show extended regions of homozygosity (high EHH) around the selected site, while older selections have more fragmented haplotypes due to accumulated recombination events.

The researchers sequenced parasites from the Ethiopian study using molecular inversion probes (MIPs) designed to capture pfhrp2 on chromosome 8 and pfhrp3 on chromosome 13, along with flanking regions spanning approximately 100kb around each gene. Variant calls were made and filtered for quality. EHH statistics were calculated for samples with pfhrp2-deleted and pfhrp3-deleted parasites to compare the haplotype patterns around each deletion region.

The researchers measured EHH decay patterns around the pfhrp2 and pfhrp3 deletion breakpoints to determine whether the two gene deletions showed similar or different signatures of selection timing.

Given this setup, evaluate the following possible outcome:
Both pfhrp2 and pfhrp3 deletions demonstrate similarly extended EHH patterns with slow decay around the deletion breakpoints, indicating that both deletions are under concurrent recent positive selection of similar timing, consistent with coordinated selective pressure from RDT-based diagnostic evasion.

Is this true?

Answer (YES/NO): NO